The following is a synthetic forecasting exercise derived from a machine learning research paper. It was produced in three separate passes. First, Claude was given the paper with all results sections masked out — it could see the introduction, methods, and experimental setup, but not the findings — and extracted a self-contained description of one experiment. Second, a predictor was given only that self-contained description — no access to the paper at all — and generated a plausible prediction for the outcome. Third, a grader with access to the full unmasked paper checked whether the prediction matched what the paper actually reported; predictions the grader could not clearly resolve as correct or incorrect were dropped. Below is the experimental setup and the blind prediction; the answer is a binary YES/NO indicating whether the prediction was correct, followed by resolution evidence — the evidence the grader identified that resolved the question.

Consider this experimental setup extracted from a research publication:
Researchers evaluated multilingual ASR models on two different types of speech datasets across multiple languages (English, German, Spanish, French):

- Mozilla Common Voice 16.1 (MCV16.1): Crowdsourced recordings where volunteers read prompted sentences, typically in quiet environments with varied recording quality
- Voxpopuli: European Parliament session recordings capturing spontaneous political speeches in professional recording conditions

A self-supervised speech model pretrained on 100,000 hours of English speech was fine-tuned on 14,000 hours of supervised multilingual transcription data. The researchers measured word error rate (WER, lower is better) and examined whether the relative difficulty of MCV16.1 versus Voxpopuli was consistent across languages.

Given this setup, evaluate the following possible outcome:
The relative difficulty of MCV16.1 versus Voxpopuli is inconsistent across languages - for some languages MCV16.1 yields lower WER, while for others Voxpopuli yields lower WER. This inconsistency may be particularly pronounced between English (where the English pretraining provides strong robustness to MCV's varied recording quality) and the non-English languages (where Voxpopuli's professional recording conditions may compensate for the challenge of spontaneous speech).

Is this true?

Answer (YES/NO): NO